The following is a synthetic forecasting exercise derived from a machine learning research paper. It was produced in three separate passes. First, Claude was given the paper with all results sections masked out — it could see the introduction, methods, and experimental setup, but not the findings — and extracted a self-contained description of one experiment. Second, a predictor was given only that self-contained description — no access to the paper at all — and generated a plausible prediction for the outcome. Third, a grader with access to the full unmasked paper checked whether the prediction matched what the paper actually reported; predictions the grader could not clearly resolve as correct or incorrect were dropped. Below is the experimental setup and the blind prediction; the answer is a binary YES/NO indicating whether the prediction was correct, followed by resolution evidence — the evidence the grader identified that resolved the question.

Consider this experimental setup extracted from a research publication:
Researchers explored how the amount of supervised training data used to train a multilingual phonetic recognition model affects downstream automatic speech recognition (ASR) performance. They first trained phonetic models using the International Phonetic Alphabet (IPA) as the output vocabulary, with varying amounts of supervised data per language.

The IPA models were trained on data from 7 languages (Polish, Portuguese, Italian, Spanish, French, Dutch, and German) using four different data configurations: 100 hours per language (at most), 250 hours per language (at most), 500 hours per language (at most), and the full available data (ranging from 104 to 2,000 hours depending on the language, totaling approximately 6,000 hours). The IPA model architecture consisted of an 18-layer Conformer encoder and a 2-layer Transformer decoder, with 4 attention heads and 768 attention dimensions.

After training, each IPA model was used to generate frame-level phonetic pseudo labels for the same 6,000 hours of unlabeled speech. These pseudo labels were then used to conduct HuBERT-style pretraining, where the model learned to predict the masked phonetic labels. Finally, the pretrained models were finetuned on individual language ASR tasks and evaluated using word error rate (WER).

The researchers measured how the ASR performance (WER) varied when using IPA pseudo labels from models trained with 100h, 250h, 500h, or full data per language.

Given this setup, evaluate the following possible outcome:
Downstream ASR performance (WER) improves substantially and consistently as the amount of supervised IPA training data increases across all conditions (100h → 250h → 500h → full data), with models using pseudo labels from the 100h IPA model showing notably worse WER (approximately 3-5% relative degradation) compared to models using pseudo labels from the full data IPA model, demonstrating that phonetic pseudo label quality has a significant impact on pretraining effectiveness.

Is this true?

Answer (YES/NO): NO